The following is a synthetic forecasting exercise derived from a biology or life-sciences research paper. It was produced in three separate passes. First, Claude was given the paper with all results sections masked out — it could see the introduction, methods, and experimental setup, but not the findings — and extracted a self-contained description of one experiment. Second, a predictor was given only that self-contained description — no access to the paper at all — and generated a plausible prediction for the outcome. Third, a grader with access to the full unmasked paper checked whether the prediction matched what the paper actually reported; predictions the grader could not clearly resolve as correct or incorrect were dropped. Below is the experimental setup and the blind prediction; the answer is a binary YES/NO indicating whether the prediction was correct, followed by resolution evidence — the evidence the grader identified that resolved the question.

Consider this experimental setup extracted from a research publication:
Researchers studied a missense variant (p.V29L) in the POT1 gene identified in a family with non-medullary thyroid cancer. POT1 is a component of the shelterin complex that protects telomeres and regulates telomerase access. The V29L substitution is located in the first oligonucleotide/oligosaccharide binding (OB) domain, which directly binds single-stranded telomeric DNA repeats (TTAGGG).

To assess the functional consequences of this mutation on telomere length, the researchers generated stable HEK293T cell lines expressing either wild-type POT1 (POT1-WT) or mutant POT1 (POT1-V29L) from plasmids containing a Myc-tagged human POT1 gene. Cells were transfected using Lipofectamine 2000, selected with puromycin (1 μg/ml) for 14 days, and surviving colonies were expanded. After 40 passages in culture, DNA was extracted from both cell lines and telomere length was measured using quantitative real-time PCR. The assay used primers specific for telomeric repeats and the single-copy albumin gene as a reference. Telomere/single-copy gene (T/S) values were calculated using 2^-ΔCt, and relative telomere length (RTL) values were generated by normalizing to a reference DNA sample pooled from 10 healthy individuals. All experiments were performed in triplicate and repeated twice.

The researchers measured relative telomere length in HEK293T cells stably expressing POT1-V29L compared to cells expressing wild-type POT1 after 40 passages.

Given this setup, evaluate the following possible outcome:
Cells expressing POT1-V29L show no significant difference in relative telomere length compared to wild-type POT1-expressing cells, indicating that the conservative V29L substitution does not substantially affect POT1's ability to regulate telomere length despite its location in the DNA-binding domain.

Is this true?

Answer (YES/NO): NO